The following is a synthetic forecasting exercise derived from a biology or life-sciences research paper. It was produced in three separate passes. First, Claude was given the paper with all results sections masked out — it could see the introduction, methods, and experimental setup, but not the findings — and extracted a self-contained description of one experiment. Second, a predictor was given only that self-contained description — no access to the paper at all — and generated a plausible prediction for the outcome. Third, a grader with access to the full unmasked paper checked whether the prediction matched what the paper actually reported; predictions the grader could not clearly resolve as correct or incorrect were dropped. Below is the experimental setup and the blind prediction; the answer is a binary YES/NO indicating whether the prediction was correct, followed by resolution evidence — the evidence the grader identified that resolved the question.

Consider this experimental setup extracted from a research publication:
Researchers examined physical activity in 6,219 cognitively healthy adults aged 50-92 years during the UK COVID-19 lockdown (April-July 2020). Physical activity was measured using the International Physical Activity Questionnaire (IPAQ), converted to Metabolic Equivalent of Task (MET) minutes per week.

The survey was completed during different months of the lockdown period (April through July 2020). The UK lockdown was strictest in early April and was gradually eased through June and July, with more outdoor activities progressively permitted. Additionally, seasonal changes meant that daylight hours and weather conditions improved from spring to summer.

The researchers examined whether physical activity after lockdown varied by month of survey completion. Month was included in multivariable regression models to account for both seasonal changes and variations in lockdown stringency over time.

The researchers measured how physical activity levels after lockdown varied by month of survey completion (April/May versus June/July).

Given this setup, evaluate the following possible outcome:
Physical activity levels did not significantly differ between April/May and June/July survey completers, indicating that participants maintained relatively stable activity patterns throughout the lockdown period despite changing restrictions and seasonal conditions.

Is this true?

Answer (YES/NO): NO